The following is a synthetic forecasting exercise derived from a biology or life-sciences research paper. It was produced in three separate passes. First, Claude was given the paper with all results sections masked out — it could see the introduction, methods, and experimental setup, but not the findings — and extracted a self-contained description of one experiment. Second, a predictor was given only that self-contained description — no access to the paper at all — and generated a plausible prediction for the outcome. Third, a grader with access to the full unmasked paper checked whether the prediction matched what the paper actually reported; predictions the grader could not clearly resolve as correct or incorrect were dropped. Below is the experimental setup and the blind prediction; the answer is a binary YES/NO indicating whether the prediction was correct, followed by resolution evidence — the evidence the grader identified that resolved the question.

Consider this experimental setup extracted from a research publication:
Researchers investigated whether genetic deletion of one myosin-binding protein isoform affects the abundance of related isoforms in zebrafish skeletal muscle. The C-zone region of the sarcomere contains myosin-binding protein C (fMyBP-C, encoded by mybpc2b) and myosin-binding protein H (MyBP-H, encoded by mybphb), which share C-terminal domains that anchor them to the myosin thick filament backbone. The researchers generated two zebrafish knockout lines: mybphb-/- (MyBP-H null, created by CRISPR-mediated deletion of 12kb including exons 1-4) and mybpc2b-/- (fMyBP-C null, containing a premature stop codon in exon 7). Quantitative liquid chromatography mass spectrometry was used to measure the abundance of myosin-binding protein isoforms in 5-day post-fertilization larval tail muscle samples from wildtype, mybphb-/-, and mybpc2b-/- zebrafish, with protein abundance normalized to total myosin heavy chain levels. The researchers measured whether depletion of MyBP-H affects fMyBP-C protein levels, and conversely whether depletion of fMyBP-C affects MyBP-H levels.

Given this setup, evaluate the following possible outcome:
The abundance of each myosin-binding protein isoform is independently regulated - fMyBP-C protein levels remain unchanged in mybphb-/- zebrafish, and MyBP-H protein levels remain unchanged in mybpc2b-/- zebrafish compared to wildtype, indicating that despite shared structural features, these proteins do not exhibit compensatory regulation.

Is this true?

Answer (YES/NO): NO